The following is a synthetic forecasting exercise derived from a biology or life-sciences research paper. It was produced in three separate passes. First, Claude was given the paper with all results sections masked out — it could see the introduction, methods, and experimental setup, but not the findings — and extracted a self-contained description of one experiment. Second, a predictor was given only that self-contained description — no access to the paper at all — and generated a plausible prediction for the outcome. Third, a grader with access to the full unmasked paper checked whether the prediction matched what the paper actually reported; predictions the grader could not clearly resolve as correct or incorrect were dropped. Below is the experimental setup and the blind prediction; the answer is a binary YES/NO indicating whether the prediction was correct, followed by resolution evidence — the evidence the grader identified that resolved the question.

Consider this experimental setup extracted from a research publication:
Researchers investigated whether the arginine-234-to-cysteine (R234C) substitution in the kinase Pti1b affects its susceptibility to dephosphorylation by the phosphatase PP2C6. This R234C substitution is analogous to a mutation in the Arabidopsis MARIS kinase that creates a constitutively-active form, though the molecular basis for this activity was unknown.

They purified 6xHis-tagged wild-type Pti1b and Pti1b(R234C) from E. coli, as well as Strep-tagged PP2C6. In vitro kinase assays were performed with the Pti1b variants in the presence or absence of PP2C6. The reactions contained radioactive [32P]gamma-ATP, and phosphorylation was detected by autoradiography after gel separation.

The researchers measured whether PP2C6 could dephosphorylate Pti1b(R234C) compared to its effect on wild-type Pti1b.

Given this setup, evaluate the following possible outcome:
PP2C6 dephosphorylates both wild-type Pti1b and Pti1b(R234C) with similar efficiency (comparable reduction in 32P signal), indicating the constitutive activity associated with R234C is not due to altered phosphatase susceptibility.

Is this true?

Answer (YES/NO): NO